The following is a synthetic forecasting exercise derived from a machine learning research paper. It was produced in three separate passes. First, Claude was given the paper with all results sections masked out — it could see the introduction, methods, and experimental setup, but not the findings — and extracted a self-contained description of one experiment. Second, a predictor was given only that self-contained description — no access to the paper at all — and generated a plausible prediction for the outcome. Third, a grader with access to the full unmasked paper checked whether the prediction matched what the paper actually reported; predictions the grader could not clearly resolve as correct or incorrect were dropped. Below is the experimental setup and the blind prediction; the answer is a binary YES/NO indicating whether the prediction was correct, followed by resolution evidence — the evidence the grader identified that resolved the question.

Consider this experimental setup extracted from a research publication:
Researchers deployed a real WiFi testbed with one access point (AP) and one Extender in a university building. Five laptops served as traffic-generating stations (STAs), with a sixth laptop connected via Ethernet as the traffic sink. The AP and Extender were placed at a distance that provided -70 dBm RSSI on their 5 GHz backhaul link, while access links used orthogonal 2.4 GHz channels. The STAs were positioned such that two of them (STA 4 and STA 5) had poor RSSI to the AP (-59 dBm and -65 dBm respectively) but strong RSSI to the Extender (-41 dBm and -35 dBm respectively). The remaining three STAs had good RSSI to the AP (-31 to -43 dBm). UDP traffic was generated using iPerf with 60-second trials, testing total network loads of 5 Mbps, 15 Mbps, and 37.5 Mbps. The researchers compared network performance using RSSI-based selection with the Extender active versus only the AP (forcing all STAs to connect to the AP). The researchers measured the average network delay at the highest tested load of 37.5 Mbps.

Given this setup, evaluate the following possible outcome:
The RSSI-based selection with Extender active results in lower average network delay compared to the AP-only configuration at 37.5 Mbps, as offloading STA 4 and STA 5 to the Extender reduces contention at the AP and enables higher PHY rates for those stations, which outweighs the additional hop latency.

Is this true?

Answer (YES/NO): YES